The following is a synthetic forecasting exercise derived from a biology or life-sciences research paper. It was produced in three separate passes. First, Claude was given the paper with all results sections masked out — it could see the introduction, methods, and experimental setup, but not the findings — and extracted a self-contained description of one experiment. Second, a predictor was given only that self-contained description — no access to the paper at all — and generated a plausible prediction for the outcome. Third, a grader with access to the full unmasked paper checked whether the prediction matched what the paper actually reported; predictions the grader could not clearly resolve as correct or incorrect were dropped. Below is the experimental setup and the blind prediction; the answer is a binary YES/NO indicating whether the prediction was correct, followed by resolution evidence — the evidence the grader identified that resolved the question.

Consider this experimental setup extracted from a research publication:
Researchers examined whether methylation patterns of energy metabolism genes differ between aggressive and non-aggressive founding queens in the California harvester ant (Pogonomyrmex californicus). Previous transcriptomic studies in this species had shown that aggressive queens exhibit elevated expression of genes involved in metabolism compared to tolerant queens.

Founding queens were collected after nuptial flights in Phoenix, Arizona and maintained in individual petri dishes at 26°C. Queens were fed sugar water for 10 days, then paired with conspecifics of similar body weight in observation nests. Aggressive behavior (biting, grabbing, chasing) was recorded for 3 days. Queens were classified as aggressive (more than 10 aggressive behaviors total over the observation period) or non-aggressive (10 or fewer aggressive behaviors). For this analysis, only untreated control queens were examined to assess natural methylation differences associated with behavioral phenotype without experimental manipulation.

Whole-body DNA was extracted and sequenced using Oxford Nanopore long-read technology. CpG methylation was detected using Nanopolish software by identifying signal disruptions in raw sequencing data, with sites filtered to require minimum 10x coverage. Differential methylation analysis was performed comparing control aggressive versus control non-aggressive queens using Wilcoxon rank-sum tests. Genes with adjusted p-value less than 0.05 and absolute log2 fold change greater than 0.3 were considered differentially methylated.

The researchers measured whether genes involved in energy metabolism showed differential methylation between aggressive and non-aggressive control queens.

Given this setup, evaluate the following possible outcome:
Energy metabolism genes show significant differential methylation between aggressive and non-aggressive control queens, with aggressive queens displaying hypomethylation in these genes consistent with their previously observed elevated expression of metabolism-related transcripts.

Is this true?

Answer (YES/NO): NO